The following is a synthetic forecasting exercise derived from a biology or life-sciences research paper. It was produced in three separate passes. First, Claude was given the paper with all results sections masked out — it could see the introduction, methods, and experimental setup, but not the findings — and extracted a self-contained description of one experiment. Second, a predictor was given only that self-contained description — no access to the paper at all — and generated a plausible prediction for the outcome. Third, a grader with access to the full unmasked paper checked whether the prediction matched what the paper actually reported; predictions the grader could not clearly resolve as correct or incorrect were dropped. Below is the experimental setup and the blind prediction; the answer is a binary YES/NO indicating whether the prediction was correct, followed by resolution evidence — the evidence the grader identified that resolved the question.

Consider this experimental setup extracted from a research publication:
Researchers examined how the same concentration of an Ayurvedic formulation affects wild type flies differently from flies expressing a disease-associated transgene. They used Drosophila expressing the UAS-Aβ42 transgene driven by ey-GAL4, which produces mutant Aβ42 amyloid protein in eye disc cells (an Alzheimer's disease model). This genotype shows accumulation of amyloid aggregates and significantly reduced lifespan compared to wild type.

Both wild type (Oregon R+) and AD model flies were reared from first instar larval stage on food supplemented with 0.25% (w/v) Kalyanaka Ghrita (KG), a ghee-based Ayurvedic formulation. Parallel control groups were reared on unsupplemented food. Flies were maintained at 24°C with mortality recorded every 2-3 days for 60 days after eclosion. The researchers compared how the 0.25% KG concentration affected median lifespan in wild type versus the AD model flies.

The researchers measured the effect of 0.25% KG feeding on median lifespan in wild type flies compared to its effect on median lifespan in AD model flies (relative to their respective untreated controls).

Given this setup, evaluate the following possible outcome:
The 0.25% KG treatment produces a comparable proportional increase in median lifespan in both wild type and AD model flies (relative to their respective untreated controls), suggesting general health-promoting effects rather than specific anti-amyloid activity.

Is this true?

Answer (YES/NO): NO